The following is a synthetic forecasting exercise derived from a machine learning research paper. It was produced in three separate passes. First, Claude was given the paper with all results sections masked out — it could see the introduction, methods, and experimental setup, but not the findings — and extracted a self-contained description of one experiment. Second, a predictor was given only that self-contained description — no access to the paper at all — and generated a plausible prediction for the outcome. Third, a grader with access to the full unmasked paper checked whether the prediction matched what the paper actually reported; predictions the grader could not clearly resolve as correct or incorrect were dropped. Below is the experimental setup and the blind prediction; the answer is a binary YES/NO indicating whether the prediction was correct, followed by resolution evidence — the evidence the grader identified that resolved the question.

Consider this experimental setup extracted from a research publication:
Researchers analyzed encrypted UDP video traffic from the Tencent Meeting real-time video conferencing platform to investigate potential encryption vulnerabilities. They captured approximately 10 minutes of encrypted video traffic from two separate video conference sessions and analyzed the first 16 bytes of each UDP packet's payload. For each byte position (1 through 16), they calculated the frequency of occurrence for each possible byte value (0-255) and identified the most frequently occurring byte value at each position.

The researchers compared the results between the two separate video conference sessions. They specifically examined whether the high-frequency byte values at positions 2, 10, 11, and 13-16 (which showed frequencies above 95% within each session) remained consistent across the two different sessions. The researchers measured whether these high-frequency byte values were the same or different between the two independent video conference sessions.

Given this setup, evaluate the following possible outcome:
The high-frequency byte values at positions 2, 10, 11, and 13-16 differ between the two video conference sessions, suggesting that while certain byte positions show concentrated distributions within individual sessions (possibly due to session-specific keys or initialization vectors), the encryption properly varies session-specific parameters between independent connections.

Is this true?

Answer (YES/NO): YES